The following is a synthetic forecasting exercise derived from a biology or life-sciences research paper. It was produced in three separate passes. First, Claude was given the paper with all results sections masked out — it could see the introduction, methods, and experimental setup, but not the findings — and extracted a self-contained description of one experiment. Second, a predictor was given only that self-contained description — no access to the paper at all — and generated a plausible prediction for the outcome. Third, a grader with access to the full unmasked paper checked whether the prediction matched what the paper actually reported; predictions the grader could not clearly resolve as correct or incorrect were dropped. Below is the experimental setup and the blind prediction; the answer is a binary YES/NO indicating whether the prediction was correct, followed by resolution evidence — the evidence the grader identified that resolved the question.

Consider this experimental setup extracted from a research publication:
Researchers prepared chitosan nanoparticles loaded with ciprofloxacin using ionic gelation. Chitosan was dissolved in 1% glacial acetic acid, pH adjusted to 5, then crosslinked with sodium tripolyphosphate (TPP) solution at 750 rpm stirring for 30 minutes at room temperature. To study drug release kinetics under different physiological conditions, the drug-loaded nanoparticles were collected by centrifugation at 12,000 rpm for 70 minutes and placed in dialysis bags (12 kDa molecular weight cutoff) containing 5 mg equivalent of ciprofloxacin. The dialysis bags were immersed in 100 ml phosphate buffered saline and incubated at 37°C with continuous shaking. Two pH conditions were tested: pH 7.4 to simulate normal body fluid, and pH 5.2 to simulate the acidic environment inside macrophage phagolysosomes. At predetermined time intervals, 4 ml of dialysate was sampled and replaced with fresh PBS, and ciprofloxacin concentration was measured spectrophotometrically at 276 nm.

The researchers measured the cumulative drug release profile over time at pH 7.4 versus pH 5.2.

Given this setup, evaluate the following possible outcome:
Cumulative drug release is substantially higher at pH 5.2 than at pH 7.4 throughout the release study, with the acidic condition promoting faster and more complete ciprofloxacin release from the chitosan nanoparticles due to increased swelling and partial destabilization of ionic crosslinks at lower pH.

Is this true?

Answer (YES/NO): NO